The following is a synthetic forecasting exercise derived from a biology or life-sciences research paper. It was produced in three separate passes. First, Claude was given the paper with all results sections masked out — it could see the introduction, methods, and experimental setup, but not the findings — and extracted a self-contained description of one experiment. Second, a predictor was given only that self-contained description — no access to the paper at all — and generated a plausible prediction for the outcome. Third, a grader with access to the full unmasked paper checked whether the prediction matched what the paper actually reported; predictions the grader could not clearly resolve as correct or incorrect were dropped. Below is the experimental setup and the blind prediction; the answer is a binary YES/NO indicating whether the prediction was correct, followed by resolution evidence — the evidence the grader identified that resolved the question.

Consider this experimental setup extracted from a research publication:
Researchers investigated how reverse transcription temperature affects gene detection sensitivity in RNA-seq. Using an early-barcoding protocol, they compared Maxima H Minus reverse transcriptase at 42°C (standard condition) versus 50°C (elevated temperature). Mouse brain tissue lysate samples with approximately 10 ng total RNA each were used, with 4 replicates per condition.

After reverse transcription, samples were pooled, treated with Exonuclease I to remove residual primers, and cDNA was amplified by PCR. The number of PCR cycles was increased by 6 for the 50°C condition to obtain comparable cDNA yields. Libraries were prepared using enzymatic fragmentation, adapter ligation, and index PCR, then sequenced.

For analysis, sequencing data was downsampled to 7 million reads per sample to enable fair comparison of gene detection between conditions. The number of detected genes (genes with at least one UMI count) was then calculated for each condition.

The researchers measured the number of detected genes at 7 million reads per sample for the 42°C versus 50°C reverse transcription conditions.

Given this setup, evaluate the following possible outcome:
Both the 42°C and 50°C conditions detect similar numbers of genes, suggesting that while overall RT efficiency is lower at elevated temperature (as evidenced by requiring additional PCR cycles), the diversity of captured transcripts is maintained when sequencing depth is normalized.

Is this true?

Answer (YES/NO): NO